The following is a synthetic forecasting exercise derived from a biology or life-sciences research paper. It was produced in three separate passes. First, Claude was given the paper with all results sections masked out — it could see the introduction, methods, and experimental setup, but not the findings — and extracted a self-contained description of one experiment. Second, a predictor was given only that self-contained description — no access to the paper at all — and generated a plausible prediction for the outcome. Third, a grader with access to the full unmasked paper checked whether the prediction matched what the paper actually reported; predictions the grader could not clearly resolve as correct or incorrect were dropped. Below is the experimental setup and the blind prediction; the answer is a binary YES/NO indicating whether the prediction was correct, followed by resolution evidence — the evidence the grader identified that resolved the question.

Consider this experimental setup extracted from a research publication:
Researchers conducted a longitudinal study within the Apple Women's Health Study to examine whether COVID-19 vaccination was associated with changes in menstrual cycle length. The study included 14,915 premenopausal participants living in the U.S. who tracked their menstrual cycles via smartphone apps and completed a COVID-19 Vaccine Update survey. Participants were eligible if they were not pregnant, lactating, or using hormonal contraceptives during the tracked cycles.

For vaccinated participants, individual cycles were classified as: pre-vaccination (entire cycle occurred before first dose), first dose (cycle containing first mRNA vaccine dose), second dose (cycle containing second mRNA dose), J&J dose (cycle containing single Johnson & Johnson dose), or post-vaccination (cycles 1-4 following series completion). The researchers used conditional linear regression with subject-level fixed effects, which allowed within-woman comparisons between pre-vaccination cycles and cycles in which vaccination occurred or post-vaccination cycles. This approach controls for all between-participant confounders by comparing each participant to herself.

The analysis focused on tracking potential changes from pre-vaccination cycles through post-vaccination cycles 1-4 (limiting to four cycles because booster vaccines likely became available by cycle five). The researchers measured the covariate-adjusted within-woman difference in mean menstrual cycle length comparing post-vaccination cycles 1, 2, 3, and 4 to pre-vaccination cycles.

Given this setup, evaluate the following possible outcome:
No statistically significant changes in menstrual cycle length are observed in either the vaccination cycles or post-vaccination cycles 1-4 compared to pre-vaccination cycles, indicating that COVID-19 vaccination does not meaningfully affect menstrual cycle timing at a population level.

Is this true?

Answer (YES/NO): NO